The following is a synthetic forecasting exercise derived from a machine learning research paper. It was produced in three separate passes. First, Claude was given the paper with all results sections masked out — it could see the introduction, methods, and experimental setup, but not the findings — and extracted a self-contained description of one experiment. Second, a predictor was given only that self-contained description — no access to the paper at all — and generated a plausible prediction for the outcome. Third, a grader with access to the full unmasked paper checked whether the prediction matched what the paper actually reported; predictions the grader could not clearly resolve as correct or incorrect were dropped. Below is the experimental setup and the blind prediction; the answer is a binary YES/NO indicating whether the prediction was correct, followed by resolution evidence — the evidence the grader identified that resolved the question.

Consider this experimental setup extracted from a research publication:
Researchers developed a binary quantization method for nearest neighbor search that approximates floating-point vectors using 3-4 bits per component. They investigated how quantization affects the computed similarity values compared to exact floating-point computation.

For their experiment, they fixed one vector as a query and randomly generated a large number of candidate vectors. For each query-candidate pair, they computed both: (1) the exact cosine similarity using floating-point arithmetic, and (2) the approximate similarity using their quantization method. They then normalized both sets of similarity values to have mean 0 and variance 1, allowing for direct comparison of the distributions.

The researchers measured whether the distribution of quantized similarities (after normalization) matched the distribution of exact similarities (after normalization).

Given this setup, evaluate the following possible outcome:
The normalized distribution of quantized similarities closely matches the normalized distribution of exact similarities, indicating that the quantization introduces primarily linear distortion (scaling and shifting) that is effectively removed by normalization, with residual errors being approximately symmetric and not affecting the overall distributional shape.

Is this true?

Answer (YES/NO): YES